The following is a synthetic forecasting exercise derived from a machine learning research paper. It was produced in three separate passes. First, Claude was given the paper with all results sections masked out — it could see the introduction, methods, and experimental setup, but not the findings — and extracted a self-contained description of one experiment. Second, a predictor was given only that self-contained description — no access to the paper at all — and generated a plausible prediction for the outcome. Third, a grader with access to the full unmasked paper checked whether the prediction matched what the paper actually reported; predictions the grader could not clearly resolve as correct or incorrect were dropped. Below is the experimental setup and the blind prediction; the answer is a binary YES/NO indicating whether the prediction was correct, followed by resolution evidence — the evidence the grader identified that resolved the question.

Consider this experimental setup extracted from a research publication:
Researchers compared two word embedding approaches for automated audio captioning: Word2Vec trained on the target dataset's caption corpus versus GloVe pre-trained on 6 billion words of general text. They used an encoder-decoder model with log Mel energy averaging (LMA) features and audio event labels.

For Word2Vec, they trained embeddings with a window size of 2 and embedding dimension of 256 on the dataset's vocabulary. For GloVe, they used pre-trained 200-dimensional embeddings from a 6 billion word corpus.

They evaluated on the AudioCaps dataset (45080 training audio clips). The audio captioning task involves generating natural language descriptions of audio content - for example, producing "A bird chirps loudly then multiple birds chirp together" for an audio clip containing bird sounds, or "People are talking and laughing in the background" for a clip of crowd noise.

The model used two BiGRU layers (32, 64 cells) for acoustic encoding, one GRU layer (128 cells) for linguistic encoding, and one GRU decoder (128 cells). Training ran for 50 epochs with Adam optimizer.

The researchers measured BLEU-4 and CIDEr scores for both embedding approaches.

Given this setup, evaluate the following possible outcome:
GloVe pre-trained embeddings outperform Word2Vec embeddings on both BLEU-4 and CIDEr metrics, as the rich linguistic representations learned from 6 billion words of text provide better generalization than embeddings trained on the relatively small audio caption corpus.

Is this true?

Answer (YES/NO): NO